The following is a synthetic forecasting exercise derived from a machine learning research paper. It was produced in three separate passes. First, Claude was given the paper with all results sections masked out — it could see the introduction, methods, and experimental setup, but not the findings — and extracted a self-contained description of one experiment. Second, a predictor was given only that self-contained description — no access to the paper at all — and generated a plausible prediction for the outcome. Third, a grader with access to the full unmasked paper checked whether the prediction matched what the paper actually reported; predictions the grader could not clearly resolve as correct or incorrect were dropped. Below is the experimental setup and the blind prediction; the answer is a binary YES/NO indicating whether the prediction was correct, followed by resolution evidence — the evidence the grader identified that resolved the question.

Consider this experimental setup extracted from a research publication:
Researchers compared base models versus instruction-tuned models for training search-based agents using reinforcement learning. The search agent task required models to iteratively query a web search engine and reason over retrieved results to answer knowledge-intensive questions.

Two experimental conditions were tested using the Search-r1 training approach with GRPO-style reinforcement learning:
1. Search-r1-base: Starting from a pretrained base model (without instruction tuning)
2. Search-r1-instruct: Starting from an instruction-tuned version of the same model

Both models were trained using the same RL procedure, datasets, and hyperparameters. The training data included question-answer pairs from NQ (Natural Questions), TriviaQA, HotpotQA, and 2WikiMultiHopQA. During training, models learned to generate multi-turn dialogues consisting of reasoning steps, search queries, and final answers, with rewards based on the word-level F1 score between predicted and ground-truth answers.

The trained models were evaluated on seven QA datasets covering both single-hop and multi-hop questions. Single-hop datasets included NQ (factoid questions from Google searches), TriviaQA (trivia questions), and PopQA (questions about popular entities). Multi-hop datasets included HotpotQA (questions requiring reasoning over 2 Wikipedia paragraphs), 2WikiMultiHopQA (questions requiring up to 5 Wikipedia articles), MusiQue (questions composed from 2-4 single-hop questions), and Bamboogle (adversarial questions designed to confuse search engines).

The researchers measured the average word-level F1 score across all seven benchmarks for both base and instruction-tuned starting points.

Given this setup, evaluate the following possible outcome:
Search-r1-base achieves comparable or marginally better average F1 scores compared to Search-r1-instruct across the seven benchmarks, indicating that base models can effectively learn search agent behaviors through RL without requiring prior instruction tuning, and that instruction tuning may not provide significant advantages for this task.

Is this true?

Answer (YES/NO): NO